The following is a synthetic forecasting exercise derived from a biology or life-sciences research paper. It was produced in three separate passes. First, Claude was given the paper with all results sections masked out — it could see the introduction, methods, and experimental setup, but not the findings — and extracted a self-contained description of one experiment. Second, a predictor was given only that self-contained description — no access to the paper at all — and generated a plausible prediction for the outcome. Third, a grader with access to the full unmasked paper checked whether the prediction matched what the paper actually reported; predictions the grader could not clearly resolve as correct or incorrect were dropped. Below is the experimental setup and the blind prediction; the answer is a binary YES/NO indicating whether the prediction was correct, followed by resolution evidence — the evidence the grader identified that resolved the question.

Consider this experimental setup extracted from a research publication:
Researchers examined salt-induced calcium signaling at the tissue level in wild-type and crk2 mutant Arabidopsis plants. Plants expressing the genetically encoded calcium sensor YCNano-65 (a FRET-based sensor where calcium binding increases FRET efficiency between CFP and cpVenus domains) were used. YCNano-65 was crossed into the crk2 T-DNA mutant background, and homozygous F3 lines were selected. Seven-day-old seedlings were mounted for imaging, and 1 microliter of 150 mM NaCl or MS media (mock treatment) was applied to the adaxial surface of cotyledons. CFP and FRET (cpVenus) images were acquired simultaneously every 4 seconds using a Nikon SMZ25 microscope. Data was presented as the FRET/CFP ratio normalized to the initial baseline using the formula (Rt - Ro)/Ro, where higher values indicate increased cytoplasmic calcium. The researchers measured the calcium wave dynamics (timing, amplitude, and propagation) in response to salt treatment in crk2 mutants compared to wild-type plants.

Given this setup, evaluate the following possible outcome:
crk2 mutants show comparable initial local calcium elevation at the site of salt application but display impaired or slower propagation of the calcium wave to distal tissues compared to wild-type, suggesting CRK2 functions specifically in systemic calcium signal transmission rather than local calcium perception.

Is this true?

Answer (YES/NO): NO